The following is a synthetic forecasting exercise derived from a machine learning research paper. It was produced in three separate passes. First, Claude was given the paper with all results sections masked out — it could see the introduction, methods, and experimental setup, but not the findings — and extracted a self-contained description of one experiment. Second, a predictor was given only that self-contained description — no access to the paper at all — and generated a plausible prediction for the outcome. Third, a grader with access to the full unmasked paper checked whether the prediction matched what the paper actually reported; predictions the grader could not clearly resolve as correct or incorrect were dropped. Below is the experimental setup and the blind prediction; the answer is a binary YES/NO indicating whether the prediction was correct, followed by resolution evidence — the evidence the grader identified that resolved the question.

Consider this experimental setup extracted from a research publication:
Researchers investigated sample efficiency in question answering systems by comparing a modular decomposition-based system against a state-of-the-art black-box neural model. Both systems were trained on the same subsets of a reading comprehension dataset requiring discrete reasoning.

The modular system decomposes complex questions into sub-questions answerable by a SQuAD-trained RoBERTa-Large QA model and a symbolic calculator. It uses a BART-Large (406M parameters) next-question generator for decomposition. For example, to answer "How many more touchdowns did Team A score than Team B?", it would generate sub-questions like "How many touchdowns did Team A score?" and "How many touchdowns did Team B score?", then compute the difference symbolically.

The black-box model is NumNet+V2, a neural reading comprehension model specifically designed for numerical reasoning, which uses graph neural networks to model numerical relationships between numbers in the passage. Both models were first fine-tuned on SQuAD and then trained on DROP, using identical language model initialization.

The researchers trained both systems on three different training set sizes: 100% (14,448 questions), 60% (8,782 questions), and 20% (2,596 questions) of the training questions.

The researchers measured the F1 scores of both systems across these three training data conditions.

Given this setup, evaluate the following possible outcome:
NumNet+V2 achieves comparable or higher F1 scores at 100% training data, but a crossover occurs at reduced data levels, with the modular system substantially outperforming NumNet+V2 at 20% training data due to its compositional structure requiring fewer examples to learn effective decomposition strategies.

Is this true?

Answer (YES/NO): YES